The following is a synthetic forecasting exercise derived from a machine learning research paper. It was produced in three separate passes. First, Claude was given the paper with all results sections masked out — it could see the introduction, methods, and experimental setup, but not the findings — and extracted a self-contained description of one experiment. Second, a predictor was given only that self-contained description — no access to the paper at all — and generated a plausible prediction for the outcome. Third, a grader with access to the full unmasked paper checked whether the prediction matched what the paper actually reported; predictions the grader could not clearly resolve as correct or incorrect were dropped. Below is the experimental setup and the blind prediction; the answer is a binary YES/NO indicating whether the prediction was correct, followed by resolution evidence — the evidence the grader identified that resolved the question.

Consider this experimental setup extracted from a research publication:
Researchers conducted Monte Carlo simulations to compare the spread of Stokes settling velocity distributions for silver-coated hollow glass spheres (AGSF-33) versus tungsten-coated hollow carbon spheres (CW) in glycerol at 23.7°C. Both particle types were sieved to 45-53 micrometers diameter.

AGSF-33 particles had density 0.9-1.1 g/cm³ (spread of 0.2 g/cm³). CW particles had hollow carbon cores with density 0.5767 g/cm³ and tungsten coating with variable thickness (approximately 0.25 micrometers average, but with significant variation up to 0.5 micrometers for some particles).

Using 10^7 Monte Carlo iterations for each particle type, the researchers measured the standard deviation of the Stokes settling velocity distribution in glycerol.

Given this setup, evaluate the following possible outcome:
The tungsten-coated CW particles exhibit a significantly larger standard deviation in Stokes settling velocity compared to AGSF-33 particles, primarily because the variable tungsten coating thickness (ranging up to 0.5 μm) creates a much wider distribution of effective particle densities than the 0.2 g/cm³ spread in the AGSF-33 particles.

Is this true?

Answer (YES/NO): NO